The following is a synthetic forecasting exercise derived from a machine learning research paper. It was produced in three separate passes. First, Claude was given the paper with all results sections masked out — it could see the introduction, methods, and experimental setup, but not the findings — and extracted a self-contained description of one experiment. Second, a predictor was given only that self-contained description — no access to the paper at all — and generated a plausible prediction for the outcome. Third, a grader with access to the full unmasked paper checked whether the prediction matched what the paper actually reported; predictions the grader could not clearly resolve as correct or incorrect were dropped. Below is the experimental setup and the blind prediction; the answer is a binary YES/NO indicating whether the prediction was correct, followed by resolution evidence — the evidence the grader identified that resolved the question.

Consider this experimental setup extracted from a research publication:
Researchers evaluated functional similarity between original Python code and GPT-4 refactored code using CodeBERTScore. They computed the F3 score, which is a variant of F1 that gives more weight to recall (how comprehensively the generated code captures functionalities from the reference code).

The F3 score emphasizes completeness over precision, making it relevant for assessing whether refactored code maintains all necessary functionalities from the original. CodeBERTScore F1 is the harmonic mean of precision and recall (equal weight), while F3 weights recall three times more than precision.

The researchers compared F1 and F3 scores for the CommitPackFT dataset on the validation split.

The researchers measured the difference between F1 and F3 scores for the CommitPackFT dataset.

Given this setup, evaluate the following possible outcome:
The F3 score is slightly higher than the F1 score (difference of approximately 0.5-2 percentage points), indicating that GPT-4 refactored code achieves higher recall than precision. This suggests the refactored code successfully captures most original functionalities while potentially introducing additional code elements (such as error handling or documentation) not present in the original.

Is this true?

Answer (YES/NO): NO